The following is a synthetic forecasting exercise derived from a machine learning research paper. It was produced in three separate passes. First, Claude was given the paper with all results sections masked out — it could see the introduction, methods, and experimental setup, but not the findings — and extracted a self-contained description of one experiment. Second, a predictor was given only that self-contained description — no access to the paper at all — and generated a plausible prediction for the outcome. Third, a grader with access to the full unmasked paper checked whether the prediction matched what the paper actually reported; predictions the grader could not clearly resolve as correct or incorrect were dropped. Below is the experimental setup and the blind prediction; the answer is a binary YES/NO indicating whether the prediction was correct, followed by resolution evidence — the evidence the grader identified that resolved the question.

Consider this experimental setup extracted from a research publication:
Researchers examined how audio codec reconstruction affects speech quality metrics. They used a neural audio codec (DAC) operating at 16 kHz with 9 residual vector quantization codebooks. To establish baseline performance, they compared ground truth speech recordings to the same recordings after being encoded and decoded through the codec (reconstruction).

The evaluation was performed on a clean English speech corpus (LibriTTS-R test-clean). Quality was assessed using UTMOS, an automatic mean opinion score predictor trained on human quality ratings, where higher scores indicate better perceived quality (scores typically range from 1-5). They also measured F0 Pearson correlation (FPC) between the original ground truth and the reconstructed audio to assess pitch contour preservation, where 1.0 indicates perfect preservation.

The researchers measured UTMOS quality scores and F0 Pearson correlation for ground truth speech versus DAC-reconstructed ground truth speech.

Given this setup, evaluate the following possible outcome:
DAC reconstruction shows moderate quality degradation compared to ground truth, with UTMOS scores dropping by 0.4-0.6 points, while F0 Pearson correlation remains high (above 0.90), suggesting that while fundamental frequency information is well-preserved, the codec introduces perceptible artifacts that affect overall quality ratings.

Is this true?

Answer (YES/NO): NO